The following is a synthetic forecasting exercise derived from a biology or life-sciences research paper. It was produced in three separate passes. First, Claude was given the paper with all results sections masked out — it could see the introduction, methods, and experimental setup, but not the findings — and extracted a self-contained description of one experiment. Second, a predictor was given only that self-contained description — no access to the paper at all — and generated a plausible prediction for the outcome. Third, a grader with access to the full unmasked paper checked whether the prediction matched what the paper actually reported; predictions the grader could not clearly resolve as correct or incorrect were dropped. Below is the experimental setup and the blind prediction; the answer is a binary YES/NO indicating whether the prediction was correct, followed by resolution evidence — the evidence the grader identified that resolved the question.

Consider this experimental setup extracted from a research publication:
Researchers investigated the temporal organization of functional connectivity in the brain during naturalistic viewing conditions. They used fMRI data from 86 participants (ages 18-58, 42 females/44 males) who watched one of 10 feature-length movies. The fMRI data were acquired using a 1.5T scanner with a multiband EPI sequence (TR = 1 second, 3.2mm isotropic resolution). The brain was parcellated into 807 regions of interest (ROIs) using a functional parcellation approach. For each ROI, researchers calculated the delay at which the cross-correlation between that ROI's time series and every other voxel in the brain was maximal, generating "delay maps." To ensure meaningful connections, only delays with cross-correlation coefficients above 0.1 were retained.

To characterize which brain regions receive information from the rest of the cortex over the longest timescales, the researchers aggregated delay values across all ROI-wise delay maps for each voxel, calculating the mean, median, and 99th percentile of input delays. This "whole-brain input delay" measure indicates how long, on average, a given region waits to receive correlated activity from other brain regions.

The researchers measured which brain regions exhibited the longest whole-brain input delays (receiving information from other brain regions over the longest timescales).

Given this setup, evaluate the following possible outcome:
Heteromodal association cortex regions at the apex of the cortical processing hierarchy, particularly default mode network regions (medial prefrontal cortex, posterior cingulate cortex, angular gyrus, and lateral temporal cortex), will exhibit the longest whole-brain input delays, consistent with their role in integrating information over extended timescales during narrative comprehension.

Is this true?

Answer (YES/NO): NO